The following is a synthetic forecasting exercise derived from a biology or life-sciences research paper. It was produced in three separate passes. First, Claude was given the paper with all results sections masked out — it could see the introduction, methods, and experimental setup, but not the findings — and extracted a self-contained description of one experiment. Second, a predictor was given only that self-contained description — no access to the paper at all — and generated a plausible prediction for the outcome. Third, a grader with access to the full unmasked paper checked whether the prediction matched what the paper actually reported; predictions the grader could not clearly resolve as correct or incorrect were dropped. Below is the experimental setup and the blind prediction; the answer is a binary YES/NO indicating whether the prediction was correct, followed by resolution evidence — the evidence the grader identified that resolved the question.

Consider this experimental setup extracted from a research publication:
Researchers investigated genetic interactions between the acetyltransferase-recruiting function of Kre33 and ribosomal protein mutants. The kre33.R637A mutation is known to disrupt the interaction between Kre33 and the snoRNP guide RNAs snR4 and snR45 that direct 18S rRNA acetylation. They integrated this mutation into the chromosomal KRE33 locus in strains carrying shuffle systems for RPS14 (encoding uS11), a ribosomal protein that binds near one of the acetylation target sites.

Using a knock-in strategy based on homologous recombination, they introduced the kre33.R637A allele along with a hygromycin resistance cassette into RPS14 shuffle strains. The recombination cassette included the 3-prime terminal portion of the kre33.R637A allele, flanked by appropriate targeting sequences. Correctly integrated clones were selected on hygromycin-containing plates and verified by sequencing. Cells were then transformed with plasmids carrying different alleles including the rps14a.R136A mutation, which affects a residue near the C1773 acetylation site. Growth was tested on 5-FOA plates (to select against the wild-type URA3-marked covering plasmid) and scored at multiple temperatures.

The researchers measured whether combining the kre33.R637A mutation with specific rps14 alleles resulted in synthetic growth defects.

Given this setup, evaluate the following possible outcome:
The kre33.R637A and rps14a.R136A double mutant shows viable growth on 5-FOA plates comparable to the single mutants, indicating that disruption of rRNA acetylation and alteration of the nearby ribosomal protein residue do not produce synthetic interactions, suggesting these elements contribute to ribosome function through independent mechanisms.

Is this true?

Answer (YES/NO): NO